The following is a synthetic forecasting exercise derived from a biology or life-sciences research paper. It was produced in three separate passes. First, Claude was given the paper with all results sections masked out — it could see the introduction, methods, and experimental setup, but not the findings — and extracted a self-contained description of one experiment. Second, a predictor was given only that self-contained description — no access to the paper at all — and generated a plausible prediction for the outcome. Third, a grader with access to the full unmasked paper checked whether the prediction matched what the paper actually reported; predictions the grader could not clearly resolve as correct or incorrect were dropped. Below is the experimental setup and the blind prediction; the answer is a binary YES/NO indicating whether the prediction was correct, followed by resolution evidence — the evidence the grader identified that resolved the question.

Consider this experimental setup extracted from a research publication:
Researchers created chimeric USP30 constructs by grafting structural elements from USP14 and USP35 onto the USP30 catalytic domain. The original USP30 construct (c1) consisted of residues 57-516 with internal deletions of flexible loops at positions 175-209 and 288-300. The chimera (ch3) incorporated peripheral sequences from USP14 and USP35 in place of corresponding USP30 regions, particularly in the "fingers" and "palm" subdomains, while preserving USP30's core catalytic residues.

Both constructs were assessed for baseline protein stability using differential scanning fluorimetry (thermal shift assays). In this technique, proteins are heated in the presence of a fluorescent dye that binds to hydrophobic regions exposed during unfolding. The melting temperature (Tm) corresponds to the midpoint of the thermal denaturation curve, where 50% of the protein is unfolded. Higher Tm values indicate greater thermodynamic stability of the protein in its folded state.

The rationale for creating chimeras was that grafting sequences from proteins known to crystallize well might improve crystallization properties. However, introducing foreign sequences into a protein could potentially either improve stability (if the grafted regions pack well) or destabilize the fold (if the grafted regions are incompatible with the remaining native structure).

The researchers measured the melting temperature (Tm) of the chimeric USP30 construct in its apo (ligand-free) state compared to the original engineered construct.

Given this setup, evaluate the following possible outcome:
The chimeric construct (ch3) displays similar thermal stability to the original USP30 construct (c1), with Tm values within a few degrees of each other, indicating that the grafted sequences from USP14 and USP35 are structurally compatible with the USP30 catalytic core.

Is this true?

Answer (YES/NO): NO